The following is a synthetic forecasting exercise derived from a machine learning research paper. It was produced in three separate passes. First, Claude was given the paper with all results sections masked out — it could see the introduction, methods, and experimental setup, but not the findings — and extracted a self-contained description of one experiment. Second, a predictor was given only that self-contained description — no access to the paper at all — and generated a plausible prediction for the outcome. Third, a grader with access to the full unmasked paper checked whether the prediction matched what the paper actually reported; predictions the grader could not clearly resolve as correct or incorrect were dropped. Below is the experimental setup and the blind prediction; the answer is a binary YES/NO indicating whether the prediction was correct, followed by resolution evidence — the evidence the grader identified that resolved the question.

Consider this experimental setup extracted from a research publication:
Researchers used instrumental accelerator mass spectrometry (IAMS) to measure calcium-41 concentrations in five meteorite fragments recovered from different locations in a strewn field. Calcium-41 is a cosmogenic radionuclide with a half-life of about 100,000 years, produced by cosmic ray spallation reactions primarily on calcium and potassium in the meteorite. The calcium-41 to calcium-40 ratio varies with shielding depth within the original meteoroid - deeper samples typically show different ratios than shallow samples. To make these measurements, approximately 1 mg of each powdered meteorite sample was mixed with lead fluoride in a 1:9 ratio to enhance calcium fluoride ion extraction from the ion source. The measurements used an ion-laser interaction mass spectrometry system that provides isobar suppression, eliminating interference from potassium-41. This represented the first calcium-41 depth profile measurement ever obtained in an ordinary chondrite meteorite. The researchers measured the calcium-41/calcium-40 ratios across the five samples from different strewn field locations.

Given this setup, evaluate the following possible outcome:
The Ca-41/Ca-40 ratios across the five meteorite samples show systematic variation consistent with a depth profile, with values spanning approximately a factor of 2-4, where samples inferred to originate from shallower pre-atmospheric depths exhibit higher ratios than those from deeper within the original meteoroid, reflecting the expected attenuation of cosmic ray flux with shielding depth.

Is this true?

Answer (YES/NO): NO